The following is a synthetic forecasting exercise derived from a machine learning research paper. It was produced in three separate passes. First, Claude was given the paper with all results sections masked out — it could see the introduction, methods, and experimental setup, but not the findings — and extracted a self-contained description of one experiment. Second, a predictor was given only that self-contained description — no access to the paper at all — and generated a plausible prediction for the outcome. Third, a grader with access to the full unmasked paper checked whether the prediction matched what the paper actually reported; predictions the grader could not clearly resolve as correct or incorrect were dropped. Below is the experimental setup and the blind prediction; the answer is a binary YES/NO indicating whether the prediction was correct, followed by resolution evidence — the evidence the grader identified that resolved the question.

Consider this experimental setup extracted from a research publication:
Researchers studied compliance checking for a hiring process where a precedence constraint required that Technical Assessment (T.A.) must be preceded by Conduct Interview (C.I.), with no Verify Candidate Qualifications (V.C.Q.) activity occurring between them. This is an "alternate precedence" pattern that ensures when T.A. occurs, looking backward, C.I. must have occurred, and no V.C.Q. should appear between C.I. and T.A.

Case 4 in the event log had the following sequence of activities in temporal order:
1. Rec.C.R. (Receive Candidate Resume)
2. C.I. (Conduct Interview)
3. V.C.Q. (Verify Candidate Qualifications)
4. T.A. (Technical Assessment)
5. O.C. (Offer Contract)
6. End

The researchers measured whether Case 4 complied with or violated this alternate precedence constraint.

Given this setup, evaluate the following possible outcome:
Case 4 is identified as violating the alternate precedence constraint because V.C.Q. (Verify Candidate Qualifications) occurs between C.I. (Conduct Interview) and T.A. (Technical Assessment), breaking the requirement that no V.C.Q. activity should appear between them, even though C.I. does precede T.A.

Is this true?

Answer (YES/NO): YES